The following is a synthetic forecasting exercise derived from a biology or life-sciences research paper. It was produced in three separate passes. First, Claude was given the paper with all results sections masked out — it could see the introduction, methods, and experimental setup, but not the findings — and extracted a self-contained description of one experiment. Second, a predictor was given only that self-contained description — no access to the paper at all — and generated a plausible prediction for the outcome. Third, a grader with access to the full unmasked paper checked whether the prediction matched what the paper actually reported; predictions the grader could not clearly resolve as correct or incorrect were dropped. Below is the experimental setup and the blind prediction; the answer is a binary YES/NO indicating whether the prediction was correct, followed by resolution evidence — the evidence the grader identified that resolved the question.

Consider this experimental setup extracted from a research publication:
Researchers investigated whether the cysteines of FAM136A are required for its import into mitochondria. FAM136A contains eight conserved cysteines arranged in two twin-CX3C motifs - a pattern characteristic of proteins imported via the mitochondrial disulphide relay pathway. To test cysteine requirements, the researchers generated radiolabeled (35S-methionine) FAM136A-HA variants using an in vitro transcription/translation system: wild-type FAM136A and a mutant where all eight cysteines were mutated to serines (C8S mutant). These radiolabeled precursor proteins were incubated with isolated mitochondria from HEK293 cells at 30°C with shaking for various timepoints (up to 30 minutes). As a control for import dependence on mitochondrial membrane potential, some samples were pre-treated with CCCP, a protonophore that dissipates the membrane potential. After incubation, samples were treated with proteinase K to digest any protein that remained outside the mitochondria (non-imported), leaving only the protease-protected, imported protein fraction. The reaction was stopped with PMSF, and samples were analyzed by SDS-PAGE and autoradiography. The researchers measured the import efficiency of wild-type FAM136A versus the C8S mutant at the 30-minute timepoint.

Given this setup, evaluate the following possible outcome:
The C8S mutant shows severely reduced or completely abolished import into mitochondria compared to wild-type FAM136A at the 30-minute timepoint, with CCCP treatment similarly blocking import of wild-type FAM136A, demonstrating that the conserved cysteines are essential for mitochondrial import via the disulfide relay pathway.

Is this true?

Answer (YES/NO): YES